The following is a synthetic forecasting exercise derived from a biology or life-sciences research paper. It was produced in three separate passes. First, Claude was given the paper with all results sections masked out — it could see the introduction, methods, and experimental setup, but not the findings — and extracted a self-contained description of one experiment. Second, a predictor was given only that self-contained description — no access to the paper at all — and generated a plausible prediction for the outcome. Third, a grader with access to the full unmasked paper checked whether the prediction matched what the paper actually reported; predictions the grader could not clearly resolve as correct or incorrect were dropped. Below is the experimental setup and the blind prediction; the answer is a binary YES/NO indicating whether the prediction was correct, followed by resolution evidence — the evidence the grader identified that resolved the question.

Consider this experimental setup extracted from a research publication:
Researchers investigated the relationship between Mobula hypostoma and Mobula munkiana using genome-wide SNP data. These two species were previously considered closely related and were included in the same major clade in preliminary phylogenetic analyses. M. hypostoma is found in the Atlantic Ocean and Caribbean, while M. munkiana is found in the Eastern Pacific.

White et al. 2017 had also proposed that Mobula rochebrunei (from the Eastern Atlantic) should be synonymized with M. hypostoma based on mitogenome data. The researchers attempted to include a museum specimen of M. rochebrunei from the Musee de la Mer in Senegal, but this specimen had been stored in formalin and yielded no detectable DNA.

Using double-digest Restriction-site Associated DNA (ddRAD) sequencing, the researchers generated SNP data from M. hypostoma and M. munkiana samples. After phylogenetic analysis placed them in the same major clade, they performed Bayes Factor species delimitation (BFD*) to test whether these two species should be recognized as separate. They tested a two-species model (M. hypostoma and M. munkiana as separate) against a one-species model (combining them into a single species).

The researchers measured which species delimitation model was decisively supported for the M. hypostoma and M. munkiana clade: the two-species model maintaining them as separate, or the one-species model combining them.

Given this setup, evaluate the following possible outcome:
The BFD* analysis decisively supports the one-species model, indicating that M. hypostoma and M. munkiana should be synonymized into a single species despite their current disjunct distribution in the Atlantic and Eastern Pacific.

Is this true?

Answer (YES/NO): NO